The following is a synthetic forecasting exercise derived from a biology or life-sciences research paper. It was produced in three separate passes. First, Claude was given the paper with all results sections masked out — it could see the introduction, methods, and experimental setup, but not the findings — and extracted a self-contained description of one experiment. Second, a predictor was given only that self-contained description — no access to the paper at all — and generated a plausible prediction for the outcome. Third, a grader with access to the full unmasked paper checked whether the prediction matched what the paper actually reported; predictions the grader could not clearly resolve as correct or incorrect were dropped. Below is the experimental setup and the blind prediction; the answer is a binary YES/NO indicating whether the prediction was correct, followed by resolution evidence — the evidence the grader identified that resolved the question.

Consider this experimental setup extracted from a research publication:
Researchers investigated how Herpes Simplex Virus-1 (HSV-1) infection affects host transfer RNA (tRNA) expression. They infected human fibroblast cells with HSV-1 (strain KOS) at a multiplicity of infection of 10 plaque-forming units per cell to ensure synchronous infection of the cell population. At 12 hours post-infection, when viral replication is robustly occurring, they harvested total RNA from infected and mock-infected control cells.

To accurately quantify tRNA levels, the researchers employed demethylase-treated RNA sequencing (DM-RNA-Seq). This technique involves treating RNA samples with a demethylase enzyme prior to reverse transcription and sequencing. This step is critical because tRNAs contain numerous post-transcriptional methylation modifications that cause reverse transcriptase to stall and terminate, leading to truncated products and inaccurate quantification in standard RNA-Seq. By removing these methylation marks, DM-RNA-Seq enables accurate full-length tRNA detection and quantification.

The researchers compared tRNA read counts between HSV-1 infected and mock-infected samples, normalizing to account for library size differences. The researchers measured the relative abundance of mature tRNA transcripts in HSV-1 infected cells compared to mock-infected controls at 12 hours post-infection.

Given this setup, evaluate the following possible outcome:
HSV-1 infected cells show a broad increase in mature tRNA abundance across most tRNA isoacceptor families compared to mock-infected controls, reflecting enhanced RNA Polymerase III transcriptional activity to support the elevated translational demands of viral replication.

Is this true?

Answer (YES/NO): NO